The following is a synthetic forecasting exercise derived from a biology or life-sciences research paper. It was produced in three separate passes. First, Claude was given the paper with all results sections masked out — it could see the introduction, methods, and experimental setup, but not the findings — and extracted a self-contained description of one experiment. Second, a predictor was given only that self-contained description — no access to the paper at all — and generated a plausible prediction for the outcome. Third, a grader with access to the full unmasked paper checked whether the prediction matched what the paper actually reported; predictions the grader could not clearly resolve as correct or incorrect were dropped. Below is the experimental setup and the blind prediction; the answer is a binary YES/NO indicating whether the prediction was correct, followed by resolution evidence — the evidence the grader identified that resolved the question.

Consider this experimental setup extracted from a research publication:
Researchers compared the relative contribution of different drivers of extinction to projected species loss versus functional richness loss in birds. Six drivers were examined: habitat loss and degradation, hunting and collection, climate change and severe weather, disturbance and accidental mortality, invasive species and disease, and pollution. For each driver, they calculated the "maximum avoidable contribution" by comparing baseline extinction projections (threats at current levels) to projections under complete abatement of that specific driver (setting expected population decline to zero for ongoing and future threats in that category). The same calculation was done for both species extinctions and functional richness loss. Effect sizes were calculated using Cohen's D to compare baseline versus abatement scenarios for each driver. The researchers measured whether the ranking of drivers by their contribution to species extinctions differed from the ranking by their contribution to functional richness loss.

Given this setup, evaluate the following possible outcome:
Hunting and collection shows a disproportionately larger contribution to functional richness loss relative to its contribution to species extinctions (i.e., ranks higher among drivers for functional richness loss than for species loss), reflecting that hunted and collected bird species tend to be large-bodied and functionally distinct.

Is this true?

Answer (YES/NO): YES